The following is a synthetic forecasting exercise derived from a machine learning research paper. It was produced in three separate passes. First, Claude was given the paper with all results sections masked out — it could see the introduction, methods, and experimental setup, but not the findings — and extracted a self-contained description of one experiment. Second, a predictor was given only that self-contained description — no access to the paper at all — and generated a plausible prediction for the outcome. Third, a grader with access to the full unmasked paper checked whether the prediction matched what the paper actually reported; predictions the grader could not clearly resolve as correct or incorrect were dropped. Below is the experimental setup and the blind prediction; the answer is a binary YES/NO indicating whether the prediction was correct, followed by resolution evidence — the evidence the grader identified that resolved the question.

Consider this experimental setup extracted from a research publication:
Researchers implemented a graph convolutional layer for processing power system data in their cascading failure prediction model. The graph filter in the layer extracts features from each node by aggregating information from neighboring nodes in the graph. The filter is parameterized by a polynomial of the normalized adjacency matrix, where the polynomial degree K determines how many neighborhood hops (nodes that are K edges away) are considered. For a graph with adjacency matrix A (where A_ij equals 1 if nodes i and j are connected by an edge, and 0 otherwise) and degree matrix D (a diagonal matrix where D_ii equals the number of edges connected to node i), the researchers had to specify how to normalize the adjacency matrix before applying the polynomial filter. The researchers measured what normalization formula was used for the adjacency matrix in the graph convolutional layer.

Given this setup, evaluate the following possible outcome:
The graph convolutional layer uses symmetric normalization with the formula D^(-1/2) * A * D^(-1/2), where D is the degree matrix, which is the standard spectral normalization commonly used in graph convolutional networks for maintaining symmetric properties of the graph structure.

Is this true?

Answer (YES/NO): YES